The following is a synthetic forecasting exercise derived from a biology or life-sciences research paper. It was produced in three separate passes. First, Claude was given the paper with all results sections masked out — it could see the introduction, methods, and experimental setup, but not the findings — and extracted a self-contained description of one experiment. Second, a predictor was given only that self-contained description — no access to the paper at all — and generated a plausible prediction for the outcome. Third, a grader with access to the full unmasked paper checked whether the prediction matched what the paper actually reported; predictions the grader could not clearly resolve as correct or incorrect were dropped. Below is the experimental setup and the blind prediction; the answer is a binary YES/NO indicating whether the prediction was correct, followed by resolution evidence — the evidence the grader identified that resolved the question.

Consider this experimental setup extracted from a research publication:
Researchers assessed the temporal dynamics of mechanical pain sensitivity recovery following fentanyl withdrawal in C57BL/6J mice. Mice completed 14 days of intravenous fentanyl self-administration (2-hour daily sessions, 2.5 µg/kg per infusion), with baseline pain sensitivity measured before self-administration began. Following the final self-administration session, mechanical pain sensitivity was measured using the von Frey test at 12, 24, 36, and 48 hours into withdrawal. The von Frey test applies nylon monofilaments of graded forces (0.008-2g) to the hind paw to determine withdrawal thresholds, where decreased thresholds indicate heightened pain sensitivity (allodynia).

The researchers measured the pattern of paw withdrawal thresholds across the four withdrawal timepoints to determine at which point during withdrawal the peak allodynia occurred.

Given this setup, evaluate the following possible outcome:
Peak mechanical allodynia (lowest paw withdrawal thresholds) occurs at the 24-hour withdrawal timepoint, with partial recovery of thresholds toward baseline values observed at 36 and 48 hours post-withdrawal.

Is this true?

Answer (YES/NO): NO